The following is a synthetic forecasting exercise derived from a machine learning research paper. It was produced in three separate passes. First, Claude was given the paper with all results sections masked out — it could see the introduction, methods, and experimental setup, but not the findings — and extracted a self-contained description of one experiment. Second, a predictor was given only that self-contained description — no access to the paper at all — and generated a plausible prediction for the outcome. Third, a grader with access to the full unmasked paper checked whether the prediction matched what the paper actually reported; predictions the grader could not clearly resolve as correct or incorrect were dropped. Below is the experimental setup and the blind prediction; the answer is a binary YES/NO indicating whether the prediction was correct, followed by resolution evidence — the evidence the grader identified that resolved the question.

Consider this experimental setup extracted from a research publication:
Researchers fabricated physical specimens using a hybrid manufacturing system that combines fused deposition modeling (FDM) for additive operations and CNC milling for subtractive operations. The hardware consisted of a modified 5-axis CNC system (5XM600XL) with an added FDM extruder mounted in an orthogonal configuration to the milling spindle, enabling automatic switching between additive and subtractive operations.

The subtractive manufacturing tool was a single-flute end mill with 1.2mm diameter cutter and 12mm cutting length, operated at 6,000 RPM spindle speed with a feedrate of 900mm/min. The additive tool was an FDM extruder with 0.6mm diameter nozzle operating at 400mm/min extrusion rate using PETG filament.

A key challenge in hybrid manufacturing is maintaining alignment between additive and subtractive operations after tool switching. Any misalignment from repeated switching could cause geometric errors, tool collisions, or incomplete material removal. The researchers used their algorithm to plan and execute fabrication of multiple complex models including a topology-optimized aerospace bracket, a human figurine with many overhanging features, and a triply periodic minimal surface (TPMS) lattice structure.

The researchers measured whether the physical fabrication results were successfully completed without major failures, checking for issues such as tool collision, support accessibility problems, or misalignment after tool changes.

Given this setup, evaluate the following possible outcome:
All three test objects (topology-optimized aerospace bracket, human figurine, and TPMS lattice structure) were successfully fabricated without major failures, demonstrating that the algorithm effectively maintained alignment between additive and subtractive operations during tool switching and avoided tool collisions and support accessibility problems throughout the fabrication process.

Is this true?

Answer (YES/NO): YES